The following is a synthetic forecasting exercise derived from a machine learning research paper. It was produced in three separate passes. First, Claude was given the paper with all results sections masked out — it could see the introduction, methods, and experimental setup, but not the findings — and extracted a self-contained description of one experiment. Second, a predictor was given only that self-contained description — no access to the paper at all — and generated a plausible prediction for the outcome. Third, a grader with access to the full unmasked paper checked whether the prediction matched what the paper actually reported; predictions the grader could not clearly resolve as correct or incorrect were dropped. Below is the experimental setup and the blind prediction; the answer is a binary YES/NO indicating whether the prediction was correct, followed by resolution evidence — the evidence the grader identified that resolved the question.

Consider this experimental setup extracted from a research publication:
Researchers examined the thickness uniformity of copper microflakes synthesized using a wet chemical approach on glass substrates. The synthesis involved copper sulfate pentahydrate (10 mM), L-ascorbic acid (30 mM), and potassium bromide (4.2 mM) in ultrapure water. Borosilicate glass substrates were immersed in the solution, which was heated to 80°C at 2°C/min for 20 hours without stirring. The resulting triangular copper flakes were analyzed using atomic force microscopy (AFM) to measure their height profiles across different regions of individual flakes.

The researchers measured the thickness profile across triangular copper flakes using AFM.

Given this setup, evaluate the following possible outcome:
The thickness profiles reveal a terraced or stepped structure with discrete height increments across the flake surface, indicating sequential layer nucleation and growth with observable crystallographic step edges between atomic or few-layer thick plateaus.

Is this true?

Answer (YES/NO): NO